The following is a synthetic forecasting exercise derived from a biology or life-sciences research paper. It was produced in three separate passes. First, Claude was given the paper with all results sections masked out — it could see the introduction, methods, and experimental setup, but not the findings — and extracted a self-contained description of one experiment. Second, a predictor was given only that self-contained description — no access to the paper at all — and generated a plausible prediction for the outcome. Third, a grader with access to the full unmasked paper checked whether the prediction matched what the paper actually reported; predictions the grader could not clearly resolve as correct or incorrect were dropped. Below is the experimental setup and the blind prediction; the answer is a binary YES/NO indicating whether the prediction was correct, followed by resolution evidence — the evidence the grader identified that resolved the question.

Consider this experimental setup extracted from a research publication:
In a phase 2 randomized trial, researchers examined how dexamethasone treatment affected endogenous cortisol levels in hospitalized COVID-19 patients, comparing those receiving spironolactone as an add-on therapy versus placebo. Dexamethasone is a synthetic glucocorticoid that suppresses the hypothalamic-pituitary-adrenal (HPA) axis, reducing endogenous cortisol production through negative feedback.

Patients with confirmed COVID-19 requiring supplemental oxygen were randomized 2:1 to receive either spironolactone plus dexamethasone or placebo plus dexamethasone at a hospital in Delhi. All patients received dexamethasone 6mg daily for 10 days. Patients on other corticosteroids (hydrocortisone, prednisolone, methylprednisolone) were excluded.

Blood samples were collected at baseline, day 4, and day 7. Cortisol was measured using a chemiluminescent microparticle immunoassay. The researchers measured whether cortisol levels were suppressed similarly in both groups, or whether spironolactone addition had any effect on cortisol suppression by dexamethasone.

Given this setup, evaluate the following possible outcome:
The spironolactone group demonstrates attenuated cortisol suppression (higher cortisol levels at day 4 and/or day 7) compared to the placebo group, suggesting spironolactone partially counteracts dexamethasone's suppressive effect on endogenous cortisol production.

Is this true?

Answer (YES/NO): NO